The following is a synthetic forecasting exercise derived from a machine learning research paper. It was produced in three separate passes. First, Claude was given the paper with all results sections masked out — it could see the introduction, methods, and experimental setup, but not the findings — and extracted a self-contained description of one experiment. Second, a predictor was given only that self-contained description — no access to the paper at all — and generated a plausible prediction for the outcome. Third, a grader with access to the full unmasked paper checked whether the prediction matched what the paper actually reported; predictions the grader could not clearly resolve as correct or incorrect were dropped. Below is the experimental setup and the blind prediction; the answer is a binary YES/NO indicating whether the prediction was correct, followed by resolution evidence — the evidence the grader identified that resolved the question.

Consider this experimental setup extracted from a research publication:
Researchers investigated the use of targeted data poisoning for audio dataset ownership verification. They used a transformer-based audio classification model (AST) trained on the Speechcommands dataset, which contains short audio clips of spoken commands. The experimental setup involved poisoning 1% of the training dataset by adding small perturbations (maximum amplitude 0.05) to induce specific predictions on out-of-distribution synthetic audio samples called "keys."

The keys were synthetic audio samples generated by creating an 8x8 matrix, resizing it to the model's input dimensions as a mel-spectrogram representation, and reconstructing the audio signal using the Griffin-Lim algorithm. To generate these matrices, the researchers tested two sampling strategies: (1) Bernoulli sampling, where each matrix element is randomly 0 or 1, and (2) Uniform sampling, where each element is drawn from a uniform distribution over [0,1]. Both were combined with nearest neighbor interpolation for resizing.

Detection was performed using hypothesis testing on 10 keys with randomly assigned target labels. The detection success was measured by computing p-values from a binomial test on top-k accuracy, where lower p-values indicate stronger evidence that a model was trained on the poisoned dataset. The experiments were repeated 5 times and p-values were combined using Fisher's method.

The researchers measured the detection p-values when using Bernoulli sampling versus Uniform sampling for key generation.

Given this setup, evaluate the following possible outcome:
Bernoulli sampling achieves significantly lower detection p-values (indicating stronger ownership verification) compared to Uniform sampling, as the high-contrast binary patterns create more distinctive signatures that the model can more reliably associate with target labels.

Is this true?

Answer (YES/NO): NO